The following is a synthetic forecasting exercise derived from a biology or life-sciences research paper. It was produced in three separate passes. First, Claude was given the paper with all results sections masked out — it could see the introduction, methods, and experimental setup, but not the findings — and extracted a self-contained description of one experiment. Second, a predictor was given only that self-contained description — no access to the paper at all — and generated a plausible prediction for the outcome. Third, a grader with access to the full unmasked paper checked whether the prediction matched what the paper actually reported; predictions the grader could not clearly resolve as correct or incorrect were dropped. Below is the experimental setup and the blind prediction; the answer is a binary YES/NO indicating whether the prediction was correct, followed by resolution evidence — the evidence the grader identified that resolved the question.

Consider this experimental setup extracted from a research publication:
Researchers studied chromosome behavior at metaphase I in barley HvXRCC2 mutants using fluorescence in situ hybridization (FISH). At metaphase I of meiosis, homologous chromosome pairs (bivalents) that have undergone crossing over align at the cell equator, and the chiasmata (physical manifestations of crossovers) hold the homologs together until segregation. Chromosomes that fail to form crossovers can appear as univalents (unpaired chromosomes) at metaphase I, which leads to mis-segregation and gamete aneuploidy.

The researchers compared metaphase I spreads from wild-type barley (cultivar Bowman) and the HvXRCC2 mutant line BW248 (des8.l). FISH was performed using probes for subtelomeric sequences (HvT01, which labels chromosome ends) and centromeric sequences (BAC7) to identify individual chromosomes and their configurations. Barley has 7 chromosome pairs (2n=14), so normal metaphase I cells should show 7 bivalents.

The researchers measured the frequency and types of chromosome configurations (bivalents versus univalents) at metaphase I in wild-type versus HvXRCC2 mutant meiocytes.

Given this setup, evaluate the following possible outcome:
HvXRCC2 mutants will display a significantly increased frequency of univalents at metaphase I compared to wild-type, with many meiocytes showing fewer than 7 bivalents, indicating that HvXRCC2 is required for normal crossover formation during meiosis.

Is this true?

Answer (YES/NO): YES